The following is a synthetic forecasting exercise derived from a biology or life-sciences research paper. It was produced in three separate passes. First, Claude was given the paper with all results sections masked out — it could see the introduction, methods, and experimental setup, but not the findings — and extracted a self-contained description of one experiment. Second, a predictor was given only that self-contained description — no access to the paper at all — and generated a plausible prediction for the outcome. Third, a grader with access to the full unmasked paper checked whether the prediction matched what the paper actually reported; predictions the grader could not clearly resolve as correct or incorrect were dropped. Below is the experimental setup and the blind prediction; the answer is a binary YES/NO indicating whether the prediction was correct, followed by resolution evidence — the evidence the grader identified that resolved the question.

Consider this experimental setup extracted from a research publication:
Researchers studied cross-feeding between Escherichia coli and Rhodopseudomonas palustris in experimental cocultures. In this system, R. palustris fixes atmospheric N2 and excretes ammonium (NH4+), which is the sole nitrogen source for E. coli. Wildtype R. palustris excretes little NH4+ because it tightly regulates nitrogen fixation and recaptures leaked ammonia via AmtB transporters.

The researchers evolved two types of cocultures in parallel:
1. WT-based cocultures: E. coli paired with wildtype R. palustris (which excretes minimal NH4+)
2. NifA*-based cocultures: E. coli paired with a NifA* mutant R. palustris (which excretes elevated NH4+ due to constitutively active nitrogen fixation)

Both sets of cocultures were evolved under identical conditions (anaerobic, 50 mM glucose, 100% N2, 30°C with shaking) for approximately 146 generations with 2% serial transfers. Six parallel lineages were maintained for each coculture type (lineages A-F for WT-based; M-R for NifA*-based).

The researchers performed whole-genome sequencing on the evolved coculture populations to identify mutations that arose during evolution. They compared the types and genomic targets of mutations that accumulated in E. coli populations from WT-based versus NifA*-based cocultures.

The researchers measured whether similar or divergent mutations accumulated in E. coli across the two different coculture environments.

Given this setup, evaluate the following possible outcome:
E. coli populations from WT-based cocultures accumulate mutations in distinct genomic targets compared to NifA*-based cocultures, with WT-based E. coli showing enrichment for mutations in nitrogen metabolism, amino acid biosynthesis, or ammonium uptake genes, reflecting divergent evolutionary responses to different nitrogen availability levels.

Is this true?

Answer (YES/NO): NO